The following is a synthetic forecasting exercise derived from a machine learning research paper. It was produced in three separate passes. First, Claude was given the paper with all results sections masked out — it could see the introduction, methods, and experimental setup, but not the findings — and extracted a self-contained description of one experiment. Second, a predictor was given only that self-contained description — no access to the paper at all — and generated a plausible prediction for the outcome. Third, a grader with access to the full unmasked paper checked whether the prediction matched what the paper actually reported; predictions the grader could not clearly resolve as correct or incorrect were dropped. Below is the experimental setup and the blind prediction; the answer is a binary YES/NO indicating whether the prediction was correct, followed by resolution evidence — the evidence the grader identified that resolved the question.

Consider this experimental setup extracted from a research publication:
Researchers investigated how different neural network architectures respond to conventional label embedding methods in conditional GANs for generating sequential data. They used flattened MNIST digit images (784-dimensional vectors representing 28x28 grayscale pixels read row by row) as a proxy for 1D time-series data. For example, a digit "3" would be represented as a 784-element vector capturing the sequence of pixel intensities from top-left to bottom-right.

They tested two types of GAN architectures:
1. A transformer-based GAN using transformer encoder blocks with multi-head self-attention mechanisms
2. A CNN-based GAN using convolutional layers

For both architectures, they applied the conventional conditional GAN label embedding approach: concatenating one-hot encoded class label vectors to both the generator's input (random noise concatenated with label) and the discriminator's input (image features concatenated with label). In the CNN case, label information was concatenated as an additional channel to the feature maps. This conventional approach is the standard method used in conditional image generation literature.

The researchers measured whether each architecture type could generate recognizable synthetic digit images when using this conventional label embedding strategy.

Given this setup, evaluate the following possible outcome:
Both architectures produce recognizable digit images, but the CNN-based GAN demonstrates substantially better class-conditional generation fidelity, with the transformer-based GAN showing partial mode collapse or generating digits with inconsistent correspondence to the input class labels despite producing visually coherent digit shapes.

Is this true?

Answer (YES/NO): NO